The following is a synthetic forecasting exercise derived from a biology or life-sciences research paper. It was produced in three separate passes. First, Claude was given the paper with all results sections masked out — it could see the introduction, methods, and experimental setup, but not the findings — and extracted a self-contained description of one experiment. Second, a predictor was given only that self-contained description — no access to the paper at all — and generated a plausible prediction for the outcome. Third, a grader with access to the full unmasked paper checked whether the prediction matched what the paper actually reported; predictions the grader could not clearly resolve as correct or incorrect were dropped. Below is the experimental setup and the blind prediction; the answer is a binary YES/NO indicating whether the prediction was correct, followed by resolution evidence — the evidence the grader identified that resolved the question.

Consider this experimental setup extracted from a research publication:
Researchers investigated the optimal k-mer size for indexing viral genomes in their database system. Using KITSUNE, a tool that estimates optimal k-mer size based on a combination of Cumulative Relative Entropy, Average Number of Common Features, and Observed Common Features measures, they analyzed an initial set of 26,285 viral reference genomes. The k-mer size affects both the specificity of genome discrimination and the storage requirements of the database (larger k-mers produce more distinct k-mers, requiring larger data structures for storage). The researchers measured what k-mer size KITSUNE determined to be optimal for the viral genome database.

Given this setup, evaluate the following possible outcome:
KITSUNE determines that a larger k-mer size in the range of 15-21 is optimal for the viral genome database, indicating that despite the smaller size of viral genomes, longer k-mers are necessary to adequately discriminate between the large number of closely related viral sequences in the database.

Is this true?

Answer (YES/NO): NO